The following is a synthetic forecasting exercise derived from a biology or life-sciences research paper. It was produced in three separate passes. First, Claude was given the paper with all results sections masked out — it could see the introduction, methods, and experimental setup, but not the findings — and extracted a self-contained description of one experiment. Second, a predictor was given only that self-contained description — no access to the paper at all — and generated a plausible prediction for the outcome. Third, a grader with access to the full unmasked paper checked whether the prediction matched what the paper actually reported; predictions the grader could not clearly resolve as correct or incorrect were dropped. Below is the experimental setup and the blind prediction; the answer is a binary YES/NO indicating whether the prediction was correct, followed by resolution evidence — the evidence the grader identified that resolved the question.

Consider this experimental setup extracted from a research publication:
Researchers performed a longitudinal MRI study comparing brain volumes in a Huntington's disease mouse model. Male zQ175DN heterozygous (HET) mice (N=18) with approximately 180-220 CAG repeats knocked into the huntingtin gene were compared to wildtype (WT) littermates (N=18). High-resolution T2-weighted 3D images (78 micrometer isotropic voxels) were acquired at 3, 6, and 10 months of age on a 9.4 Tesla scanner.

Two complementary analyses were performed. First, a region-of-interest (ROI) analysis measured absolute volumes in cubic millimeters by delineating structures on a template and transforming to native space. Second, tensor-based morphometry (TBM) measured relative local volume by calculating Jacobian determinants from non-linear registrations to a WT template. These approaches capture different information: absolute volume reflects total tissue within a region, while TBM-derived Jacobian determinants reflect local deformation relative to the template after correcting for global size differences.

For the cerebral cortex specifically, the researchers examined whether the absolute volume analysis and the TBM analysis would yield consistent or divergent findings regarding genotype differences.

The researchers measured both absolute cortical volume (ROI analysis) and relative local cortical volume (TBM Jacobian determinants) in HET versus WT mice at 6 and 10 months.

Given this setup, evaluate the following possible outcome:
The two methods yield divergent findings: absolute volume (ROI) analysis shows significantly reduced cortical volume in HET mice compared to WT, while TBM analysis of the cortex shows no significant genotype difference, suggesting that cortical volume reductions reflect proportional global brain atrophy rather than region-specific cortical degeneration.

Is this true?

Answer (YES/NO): NO